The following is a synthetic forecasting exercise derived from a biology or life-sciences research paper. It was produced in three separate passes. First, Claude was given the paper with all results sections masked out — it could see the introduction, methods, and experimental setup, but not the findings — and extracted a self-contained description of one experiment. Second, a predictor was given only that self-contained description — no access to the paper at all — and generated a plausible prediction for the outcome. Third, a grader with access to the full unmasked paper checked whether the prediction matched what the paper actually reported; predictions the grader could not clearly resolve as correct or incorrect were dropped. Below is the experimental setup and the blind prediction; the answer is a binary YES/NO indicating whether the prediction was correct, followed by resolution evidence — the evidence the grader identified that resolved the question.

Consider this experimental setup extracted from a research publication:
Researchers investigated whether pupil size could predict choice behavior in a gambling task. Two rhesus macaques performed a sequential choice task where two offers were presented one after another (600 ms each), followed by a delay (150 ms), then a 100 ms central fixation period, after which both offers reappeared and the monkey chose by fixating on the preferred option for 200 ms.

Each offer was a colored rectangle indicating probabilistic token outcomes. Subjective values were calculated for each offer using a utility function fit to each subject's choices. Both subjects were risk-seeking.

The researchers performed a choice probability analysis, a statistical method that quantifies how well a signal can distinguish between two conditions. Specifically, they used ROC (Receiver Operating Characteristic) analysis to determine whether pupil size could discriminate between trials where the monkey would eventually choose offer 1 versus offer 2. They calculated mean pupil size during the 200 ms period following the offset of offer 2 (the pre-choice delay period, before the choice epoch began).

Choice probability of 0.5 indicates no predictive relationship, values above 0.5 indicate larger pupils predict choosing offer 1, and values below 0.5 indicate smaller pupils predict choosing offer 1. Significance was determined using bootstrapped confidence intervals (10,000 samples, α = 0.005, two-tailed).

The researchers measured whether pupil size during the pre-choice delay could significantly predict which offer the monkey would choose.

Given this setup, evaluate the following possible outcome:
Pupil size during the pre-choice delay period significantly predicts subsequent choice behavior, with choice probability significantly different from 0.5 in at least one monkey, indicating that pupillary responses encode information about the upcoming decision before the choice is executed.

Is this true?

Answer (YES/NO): YES